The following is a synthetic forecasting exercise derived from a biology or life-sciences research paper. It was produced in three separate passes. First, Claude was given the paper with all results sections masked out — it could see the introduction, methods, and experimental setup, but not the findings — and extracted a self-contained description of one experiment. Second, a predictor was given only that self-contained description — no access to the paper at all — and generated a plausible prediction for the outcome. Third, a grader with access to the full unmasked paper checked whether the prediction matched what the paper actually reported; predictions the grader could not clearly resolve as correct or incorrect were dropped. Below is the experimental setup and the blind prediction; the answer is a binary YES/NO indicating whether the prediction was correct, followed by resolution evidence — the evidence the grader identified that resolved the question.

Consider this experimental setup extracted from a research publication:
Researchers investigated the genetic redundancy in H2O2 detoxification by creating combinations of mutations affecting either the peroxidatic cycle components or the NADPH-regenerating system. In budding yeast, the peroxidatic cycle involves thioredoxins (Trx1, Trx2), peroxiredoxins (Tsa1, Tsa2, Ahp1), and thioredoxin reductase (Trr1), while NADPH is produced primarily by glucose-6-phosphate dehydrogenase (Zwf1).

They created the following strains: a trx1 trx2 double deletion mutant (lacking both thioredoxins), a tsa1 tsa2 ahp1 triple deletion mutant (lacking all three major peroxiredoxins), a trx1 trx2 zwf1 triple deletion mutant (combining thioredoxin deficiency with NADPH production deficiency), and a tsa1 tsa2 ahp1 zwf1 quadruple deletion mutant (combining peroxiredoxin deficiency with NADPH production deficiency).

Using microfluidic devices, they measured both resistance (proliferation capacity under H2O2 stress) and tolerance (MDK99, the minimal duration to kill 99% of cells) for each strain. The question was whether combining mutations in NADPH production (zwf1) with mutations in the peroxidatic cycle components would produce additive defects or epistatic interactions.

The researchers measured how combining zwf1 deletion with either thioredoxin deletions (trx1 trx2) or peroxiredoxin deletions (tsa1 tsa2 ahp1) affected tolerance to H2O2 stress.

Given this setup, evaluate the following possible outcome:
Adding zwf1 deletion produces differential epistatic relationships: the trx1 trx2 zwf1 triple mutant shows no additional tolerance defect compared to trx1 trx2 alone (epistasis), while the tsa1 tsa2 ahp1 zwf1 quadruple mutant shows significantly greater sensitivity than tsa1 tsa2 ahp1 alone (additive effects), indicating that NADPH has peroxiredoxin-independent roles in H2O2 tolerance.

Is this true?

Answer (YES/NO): NO